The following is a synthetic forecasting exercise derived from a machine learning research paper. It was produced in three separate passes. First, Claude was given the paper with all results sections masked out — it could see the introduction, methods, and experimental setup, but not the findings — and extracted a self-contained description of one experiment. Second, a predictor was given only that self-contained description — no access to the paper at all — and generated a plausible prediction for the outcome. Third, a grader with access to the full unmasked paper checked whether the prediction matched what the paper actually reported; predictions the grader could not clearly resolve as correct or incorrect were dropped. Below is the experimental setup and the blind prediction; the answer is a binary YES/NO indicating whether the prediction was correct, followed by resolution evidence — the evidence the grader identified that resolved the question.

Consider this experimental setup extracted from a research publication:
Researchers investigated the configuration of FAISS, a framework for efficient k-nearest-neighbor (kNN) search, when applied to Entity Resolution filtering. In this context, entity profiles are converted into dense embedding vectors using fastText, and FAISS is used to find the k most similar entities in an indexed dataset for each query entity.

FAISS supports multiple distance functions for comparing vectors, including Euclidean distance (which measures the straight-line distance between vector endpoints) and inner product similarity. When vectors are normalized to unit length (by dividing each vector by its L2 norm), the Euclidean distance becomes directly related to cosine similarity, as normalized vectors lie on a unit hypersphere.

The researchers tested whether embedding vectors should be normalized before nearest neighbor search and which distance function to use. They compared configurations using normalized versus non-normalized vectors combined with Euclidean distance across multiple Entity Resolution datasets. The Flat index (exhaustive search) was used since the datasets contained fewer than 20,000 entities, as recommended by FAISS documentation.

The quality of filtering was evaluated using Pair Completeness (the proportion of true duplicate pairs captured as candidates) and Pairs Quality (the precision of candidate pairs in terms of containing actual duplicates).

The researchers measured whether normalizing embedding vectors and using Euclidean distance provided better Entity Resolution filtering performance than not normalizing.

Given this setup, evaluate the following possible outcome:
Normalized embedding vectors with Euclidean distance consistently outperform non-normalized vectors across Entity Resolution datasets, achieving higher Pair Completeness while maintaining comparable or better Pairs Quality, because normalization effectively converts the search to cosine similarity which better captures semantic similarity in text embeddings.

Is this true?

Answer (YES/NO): YES